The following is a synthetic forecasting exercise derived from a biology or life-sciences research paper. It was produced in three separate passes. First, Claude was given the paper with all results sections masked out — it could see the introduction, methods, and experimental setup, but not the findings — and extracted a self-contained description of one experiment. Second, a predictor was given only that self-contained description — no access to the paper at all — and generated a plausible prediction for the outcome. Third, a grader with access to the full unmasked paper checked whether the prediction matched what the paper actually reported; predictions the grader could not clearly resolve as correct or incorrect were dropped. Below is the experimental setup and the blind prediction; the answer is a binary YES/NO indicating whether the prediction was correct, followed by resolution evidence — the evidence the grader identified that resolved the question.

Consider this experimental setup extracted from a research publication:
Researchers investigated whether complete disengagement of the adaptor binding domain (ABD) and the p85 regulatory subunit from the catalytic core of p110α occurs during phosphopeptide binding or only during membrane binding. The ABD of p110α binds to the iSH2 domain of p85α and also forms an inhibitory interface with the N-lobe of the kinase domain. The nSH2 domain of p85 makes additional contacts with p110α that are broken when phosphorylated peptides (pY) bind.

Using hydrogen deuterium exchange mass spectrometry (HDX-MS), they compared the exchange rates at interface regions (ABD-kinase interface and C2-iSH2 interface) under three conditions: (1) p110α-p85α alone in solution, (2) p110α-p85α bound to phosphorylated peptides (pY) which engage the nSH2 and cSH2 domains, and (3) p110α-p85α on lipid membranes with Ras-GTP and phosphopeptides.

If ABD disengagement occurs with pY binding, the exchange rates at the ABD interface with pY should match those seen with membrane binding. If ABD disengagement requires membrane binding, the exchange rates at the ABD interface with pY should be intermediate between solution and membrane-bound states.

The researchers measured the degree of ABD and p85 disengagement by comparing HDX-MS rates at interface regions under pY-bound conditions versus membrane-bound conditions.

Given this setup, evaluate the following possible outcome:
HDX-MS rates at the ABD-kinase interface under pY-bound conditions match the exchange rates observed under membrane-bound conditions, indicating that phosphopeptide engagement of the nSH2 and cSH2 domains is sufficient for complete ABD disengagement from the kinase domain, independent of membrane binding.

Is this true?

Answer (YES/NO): NO